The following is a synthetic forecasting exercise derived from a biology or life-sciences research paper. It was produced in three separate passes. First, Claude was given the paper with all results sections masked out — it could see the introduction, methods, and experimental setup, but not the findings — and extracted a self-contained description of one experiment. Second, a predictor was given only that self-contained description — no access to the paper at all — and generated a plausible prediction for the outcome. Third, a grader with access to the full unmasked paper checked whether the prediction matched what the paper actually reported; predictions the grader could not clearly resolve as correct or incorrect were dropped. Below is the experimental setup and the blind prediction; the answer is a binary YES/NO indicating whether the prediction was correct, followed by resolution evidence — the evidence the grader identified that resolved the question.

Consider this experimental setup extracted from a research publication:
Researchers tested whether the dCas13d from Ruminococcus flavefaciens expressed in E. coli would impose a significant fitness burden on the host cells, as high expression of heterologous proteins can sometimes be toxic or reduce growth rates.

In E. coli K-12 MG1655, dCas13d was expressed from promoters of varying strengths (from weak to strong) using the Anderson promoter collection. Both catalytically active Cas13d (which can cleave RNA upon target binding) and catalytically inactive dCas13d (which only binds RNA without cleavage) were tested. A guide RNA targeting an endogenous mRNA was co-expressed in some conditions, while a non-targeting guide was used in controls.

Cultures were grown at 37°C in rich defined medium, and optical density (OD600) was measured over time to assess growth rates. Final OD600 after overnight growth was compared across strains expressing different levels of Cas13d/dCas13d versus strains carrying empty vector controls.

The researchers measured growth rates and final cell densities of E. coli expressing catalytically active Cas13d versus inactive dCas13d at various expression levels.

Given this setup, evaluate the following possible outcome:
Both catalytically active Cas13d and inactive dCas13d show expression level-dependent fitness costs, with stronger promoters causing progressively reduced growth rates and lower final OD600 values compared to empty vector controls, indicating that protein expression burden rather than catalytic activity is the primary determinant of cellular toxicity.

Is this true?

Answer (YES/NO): NO